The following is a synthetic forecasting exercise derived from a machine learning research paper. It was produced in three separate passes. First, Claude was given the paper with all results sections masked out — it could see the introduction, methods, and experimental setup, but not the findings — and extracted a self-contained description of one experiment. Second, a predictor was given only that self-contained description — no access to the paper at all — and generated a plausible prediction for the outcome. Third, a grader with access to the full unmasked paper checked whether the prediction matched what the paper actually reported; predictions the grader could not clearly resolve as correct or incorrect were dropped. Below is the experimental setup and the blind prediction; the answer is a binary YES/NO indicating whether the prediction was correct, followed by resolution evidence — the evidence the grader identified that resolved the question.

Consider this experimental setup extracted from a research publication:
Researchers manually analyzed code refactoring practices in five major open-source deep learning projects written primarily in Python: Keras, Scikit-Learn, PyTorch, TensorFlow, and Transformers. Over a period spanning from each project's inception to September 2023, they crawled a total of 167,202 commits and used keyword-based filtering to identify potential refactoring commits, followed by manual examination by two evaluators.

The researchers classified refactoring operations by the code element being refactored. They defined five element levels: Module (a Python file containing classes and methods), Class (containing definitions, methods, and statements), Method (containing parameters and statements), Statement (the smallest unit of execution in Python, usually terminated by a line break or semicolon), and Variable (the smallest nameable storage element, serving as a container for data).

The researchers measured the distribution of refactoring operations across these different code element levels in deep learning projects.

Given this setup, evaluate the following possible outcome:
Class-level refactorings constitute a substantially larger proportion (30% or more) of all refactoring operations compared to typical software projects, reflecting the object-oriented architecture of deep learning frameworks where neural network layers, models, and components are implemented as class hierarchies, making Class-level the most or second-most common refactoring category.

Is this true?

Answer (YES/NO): NO